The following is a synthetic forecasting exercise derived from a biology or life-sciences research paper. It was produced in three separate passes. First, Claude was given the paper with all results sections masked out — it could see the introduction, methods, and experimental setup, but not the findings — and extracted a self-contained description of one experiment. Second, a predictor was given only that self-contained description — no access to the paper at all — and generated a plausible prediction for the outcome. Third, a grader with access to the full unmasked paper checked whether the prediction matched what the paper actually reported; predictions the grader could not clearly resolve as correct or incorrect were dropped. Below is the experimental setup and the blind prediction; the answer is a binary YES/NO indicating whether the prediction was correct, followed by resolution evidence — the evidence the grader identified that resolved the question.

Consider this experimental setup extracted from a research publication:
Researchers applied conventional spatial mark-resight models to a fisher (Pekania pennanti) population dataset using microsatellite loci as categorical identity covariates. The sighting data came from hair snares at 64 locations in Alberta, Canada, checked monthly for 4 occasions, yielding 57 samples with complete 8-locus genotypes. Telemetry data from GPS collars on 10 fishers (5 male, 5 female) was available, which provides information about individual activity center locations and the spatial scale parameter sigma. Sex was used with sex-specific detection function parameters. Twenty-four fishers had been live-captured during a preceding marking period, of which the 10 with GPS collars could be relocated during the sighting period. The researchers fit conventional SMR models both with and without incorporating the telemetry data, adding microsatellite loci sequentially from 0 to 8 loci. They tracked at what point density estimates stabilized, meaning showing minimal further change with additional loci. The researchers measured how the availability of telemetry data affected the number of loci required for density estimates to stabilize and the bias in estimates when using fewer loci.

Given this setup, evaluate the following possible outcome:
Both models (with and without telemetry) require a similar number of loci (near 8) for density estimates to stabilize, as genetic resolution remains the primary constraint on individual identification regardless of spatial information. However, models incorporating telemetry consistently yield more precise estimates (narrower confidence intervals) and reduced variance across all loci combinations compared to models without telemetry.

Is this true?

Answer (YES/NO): NO